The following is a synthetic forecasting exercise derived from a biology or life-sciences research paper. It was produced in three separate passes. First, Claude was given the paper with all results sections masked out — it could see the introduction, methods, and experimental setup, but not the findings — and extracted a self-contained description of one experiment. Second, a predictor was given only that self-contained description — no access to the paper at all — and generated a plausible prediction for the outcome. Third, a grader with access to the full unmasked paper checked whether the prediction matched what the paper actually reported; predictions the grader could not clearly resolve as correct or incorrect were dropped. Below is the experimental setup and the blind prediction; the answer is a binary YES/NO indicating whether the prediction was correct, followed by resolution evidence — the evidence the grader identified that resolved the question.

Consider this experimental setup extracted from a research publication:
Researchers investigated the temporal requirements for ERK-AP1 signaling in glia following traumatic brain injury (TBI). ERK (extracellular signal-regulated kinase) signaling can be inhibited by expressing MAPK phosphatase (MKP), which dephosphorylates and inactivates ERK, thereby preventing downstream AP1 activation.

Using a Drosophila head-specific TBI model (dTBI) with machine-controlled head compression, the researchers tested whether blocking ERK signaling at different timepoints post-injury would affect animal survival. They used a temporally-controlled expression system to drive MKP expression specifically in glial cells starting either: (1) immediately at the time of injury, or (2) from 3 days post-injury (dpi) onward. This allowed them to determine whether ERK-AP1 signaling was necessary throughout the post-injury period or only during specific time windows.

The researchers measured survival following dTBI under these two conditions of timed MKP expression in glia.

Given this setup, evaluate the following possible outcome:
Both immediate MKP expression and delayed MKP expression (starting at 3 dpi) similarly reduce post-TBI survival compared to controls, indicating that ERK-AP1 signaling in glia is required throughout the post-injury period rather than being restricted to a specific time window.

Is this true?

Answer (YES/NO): NO